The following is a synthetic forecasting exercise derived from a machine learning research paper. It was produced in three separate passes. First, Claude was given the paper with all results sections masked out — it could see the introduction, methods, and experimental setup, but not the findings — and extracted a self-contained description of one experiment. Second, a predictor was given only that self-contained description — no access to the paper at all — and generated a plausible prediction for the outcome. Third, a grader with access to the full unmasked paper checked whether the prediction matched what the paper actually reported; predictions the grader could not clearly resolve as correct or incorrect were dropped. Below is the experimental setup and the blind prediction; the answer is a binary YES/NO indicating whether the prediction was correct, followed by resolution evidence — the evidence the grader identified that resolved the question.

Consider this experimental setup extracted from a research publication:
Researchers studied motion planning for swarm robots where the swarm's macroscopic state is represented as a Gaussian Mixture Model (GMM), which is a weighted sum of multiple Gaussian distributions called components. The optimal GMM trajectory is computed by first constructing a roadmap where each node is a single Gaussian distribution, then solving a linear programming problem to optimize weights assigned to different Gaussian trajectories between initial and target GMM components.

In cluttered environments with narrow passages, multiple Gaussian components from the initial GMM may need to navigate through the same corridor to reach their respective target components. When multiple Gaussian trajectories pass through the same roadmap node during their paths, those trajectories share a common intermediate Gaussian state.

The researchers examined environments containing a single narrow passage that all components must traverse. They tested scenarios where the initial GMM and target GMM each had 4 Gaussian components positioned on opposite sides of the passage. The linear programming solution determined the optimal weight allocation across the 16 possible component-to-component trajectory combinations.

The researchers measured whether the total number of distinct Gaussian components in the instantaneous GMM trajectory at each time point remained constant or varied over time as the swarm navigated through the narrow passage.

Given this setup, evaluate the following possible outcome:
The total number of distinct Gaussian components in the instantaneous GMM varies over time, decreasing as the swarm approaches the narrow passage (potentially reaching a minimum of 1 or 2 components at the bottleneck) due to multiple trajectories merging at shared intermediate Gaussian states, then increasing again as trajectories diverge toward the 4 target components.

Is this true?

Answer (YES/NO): YES